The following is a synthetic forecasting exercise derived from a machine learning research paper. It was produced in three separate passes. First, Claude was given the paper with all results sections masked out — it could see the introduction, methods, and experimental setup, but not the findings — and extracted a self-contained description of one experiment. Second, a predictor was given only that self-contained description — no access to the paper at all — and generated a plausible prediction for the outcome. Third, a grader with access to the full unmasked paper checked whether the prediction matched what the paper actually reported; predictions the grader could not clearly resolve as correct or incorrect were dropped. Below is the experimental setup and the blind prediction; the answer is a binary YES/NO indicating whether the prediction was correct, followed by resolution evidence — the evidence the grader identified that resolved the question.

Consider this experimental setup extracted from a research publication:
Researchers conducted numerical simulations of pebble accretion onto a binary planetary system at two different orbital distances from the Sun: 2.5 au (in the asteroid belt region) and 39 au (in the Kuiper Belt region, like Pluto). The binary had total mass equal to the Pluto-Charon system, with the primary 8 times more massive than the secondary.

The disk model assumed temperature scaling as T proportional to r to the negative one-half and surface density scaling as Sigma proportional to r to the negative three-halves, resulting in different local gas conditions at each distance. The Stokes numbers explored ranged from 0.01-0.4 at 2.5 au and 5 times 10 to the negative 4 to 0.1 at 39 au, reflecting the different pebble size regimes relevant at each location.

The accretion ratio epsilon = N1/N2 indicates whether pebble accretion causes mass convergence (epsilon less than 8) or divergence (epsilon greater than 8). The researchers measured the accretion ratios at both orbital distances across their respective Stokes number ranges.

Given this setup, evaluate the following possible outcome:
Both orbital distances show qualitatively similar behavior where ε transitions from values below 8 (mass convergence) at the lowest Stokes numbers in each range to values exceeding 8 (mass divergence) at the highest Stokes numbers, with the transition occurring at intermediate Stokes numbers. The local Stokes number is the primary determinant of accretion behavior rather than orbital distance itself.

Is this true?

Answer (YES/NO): NO